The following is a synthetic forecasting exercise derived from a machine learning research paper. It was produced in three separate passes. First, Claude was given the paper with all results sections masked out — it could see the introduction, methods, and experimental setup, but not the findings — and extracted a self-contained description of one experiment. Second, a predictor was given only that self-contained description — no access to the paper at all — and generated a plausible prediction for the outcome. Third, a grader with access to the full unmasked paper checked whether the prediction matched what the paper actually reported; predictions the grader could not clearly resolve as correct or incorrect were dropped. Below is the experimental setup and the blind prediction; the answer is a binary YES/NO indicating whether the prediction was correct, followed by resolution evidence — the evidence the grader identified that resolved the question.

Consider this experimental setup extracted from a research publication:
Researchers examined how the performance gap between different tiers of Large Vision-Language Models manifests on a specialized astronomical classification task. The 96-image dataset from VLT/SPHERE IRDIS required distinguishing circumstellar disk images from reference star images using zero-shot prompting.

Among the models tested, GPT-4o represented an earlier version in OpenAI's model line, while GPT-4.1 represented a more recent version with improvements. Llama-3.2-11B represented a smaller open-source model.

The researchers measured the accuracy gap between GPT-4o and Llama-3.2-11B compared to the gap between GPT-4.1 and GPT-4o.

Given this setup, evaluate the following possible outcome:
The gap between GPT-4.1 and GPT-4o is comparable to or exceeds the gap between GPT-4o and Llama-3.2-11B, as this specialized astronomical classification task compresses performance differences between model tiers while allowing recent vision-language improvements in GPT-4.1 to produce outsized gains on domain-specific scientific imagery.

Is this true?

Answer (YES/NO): NO